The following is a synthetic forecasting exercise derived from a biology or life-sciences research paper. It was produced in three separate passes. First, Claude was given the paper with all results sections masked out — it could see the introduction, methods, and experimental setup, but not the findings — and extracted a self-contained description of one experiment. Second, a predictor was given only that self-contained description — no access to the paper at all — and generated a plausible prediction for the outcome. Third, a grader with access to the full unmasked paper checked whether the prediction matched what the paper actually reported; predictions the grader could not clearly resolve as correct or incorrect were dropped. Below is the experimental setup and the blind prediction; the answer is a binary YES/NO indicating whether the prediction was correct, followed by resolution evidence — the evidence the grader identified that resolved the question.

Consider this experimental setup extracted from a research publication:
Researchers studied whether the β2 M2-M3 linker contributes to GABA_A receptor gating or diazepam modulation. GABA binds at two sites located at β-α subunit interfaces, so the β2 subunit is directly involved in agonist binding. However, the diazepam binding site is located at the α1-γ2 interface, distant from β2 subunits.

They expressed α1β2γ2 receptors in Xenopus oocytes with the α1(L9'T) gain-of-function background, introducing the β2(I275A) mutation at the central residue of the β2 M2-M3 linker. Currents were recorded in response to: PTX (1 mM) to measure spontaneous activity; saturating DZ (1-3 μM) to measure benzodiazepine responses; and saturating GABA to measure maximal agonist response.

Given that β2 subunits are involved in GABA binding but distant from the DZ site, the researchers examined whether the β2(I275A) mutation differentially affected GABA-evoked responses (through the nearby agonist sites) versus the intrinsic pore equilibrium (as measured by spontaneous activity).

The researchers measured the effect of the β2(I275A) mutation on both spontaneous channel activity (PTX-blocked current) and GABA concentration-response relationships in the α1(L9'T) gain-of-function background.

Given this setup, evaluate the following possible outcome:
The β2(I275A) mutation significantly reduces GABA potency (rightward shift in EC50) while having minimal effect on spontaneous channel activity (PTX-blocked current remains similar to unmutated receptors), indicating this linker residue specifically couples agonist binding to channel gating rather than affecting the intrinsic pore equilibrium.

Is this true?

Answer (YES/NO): NO